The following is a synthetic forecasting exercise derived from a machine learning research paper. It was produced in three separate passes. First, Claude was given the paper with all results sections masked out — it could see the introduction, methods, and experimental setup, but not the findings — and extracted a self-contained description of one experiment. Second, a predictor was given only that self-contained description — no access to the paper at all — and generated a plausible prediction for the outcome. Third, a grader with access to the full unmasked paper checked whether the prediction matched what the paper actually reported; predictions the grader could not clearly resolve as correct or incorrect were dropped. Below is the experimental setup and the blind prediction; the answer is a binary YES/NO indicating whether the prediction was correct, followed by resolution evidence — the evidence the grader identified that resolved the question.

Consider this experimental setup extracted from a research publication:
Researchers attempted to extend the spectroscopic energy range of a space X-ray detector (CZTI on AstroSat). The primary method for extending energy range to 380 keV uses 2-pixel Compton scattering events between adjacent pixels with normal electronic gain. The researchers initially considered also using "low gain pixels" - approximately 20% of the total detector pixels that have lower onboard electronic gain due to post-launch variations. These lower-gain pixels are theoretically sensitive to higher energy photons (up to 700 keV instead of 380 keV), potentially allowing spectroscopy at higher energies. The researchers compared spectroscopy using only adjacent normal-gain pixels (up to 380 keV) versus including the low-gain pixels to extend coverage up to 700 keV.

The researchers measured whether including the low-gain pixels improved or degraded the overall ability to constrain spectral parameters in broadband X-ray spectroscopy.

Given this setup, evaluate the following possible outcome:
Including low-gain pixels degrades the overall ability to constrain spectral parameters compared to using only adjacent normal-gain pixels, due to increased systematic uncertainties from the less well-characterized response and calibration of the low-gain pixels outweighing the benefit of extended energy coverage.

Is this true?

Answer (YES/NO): NO